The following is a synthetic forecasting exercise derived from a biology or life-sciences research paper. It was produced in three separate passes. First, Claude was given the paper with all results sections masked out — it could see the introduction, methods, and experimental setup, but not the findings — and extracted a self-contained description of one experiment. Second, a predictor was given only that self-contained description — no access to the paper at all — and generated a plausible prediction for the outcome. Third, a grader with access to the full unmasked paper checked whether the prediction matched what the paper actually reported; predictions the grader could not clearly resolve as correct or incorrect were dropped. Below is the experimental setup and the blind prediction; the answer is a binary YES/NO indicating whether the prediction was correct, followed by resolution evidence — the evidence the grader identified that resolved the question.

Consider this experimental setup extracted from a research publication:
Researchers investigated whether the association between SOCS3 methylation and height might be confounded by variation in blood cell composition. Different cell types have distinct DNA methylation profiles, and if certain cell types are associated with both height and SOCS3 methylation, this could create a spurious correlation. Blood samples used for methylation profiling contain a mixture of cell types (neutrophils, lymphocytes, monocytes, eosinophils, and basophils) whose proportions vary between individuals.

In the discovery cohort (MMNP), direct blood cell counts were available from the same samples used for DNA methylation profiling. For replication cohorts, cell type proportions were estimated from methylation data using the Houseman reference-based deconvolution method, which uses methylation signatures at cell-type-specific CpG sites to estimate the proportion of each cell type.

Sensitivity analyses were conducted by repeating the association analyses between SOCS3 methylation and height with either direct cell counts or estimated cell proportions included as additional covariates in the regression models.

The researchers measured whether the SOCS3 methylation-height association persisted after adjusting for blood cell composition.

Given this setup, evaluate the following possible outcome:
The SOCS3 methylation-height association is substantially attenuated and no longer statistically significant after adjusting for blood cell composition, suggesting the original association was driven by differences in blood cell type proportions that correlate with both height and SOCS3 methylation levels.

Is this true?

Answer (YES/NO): NO